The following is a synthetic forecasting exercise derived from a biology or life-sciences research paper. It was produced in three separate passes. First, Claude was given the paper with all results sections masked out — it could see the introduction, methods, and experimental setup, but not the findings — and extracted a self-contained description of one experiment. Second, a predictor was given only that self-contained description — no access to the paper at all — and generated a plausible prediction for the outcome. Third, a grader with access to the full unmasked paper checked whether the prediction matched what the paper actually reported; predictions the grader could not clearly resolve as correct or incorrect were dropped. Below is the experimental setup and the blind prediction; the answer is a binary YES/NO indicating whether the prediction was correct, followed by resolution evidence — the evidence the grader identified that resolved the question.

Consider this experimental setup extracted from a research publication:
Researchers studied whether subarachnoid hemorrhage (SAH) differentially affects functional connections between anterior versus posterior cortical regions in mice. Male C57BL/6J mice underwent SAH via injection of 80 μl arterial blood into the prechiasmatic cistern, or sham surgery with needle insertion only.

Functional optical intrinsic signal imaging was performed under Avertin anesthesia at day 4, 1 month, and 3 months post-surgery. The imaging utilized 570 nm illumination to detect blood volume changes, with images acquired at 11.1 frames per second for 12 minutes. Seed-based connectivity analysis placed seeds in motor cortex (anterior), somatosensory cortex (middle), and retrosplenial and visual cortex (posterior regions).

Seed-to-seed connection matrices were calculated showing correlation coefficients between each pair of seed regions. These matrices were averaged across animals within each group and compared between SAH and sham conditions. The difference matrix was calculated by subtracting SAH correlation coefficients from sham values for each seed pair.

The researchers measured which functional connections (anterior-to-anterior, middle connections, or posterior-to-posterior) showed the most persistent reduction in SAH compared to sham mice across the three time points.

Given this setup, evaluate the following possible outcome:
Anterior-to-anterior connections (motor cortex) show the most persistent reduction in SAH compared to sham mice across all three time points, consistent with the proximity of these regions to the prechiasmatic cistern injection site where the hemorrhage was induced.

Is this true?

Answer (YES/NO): NO